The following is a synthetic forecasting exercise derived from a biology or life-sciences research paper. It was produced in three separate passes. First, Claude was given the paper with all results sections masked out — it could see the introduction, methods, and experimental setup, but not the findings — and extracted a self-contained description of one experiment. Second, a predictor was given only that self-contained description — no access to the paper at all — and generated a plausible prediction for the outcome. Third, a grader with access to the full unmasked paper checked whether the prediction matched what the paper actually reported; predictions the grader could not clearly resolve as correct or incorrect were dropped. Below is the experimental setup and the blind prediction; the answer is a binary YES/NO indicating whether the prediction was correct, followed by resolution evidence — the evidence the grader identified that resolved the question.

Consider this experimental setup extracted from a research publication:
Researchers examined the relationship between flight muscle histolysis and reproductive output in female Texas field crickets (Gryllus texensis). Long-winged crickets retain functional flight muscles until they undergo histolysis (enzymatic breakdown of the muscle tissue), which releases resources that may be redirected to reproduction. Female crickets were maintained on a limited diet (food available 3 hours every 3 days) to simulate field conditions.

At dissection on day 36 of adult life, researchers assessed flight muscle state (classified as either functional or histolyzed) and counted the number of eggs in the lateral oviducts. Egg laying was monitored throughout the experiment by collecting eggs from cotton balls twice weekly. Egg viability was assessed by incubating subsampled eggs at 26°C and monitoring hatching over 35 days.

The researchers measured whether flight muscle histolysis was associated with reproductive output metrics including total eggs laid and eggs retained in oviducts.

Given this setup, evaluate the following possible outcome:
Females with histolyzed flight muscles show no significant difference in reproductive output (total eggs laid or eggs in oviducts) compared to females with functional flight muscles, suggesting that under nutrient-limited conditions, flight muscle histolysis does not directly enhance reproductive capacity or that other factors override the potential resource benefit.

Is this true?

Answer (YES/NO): NO